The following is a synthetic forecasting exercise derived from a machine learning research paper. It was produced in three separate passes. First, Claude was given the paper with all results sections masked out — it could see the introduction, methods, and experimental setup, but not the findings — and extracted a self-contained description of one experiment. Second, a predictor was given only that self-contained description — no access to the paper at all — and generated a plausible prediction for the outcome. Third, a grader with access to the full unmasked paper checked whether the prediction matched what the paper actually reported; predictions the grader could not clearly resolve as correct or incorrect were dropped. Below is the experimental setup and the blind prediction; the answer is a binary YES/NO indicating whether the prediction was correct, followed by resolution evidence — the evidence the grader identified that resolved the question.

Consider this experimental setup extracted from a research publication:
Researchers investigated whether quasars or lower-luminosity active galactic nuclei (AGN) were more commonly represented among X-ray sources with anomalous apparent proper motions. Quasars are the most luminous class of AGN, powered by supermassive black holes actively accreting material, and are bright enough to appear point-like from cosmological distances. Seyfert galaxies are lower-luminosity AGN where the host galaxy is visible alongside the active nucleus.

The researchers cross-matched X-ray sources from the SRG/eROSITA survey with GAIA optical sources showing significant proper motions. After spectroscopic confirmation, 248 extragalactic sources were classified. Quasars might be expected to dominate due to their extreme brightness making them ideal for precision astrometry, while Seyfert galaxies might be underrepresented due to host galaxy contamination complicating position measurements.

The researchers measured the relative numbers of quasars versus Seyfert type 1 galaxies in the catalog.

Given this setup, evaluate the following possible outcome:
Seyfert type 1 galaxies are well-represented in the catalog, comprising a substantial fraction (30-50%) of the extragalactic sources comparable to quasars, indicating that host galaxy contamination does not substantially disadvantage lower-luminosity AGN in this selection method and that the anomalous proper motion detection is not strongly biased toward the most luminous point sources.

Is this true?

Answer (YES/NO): NO